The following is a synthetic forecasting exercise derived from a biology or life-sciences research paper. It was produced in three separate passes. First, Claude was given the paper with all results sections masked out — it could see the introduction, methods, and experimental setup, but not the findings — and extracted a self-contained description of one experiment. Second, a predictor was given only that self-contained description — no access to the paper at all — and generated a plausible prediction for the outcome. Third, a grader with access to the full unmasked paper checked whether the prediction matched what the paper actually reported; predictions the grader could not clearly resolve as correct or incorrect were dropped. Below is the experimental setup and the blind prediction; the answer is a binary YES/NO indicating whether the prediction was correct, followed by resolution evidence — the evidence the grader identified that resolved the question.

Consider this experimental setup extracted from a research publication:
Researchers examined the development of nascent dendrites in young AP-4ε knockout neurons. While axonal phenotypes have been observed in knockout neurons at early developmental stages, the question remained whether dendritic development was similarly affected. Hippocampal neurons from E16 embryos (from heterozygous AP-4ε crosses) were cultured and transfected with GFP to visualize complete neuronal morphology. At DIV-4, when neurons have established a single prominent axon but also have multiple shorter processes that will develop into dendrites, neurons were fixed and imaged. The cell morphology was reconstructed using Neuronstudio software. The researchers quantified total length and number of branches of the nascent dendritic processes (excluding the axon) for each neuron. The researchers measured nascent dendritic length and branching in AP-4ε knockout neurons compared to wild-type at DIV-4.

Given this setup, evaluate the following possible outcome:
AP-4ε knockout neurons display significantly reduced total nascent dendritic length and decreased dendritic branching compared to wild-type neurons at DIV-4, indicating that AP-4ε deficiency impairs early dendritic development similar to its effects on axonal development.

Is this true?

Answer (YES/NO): NO